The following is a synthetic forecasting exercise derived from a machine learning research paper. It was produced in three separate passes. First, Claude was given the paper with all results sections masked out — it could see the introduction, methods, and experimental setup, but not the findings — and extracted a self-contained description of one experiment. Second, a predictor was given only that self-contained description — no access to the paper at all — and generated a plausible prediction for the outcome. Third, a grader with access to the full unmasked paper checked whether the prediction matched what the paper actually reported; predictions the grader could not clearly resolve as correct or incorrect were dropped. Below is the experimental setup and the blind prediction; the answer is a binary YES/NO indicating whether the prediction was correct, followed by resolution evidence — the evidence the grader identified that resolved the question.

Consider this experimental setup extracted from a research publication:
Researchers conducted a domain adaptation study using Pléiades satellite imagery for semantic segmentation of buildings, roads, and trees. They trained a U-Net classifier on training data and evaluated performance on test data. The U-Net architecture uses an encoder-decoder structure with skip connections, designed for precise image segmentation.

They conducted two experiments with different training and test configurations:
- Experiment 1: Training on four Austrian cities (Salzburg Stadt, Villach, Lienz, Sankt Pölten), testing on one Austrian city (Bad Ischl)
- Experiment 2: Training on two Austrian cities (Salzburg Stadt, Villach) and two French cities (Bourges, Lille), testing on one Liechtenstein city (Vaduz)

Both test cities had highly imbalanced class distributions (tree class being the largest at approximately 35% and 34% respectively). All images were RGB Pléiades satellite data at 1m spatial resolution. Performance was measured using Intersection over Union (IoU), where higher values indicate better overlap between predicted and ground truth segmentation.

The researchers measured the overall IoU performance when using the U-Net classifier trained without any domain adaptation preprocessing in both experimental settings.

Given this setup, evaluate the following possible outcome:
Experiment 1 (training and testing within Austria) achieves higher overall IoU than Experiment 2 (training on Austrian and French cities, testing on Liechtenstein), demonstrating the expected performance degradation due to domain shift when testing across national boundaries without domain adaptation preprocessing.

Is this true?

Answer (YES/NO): YES